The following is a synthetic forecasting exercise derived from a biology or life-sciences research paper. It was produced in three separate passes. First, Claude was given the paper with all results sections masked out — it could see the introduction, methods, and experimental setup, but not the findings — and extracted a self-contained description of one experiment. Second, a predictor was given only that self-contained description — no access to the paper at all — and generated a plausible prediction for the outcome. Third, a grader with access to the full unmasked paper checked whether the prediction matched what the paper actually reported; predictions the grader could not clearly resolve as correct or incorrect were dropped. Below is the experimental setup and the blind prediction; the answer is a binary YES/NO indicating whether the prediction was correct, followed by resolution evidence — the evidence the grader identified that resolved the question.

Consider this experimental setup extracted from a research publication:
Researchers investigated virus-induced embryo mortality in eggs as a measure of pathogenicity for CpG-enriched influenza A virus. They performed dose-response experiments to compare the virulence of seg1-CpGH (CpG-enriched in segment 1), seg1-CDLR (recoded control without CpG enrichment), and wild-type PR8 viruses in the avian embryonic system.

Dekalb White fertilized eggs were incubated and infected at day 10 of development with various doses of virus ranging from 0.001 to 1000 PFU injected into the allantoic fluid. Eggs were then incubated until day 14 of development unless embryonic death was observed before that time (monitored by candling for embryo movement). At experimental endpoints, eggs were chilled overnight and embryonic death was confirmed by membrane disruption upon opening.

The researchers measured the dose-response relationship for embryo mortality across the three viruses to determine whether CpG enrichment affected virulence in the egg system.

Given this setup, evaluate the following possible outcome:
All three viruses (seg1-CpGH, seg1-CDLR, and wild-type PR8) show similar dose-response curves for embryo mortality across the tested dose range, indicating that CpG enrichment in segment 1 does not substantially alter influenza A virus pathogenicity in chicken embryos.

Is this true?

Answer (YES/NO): YES